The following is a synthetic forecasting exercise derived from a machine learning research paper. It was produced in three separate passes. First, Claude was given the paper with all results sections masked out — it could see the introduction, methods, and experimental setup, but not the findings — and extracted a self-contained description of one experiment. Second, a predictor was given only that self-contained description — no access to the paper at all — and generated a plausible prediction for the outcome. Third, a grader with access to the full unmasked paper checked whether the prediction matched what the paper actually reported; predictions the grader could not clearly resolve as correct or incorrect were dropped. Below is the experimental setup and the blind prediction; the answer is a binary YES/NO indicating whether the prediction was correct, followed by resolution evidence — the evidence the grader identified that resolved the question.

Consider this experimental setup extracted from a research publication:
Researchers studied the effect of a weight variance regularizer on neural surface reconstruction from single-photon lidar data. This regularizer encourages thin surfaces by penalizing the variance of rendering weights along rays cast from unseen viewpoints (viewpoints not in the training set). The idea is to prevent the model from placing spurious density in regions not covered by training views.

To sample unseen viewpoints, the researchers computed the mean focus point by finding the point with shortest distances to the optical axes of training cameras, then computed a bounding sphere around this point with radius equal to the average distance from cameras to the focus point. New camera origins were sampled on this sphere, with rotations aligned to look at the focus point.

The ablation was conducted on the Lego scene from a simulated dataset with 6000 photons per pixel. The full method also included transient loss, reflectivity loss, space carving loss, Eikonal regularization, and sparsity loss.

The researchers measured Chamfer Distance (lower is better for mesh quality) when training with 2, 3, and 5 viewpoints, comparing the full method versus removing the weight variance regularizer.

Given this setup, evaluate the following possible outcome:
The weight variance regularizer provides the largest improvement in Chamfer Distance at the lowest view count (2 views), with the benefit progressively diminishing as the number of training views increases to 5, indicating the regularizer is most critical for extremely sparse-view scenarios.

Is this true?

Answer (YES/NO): NO